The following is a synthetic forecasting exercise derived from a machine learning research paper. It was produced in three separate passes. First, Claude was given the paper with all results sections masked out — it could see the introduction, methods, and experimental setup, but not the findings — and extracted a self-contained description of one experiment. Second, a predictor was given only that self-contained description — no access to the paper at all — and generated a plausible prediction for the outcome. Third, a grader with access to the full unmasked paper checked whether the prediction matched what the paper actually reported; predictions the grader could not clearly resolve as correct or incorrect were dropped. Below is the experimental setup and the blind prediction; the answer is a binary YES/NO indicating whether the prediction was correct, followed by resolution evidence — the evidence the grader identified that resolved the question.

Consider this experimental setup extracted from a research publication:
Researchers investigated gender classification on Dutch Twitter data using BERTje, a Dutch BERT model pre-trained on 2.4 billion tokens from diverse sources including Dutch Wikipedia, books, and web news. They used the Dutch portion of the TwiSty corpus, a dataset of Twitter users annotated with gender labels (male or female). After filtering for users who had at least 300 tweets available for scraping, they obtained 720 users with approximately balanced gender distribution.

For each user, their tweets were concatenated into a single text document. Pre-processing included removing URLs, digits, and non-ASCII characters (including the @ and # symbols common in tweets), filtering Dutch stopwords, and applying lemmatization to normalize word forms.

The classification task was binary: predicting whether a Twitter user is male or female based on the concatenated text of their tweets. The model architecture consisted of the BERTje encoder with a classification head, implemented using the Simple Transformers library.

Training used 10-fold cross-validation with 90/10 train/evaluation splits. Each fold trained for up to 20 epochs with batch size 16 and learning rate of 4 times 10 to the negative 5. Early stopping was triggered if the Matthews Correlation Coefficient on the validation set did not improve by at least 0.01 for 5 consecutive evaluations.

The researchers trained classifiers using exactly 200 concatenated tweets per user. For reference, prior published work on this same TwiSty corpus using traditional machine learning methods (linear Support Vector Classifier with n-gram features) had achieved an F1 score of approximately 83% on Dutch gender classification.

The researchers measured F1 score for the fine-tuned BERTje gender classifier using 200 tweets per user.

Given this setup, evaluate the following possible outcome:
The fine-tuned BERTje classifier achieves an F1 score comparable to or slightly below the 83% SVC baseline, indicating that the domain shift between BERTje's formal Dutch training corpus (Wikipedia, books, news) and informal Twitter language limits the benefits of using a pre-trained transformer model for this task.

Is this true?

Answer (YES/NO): YES